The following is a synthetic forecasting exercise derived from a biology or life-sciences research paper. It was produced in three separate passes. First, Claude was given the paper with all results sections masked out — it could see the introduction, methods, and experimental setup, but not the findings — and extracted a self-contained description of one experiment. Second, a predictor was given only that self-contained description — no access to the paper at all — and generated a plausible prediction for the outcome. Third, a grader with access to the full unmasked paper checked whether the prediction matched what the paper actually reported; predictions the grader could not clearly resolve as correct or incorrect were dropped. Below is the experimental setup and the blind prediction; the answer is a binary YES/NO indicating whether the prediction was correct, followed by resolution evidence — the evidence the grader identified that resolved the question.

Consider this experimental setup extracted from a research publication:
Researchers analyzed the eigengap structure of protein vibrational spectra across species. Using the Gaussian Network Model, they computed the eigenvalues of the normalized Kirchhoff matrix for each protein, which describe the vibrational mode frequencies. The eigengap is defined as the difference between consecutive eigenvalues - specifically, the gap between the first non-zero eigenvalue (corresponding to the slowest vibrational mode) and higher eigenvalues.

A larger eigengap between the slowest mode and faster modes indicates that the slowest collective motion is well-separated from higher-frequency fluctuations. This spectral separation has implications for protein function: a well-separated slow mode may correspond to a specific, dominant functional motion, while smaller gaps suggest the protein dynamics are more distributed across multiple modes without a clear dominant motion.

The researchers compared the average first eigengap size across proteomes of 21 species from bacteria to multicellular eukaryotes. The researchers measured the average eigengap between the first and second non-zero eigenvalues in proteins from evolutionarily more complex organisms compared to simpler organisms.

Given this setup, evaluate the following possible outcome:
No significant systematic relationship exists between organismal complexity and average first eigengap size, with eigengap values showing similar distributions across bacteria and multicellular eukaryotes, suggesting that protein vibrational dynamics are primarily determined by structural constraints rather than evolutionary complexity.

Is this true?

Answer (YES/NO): NO